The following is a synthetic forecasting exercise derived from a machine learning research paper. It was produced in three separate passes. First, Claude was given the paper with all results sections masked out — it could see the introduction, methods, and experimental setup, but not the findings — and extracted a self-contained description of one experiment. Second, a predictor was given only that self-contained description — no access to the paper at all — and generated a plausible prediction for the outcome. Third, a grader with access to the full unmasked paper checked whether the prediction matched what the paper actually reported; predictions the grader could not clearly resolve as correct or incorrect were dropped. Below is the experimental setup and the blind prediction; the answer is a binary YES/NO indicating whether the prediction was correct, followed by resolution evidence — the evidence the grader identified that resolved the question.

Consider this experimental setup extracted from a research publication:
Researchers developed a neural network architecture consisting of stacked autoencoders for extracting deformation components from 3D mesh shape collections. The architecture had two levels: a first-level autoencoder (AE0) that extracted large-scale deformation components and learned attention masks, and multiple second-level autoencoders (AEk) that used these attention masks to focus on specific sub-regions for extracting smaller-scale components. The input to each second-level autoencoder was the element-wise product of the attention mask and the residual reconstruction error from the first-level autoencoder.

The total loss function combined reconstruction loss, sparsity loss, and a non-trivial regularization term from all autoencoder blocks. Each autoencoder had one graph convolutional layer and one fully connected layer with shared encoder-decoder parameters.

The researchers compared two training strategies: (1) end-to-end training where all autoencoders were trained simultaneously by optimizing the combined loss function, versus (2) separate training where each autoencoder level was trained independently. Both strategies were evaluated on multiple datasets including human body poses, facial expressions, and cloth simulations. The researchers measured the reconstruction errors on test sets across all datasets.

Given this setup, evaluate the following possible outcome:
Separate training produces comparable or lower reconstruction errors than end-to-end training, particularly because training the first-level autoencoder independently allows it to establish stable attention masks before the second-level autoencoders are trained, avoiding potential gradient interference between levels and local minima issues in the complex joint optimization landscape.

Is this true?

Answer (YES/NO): NO